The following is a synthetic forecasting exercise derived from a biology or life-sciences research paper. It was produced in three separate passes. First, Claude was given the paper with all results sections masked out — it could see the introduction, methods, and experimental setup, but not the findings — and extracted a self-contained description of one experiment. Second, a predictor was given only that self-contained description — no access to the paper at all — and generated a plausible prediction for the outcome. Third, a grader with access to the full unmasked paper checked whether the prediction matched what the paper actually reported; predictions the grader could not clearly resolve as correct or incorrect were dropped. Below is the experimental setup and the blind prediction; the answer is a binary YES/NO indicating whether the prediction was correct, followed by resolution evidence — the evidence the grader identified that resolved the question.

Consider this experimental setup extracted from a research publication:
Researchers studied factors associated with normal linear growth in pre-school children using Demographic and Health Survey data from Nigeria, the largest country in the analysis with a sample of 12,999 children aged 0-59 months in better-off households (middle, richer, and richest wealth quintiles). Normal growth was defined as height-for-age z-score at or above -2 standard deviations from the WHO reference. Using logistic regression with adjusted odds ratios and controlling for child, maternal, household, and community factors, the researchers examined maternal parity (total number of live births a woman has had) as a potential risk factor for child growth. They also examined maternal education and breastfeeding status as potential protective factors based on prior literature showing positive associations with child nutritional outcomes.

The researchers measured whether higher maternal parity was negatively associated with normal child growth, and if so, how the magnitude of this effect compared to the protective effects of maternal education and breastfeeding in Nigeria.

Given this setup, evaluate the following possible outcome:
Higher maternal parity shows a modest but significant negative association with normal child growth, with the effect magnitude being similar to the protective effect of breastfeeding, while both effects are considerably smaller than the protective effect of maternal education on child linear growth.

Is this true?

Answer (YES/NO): NO